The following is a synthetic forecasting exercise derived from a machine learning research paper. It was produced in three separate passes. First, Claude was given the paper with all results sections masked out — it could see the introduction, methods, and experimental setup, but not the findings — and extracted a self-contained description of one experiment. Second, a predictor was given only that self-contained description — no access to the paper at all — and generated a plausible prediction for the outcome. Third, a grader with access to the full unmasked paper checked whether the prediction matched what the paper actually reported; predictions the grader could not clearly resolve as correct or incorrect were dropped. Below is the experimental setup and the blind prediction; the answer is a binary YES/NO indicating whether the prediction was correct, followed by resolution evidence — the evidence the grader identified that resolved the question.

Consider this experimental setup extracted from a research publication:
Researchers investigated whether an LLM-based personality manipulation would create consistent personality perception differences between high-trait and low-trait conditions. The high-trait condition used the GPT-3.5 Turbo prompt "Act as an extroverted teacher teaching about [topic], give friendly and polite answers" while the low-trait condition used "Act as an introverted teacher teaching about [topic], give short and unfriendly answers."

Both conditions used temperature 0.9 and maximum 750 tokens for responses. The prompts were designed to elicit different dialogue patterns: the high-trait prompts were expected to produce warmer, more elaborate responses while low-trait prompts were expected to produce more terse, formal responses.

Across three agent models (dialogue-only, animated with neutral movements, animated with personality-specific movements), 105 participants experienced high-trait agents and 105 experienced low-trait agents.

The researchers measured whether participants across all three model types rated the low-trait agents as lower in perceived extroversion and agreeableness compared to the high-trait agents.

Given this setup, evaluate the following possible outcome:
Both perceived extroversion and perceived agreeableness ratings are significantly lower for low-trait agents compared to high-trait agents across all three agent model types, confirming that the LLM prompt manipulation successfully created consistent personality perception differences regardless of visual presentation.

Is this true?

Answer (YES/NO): YES